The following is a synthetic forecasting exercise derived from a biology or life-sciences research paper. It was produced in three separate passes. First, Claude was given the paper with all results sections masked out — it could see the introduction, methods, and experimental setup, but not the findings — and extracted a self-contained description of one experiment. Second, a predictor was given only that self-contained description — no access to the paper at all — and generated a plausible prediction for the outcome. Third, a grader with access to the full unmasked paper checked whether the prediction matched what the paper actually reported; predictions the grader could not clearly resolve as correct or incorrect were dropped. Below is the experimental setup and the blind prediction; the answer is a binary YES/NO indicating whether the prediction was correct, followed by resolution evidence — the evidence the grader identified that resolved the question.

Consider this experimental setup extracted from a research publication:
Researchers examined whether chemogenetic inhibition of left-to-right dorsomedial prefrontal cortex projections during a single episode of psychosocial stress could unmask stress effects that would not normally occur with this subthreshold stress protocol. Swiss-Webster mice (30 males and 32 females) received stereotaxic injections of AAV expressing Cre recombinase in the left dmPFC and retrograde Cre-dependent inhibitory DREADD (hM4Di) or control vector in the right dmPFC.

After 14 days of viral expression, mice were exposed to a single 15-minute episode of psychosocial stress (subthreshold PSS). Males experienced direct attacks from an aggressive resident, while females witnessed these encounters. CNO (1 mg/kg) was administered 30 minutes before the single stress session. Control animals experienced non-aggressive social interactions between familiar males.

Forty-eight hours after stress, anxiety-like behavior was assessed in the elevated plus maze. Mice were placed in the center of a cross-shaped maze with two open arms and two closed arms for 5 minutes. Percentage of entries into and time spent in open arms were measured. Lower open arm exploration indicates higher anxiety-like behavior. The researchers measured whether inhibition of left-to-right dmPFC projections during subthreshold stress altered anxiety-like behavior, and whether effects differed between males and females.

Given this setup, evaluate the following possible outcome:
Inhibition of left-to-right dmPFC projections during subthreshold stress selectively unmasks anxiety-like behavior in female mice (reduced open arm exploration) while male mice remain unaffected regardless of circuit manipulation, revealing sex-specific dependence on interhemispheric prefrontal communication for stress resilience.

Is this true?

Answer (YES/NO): NO